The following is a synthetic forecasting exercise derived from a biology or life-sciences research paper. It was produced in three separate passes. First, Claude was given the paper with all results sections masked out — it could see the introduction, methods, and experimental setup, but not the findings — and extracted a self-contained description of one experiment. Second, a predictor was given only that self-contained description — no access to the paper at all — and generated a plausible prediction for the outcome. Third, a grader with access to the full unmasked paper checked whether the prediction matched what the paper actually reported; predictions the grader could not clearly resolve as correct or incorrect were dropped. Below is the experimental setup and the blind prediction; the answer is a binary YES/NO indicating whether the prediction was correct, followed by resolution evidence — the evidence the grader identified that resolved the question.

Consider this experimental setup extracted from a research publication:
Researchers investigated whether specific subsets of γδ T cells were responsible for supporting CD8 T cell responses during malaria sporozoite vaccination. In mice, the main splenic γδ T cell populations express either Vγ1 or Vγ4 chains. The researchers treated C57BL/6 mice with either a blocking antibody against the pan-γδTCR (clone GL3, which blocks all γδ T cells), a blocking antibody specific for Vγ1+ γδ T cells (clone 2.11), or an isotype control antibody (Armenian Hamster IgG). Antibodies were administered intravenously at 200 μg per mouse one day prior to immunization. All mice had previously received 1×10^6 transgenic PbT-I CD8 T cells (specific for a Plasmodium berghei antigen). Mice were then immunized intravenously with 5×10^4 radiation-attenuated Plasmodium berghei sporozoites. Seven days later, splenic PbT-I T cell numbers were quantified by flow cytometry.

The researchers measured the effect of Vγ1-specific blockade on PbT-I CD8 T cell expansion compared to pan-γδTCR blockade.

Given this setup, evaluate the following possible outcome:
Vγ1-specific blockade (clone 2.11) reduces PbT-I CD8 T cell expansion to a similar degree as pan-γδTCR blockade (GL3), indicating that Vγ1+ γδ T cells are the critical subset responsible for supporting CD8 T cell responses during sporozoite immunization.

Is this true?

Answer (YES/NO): YES